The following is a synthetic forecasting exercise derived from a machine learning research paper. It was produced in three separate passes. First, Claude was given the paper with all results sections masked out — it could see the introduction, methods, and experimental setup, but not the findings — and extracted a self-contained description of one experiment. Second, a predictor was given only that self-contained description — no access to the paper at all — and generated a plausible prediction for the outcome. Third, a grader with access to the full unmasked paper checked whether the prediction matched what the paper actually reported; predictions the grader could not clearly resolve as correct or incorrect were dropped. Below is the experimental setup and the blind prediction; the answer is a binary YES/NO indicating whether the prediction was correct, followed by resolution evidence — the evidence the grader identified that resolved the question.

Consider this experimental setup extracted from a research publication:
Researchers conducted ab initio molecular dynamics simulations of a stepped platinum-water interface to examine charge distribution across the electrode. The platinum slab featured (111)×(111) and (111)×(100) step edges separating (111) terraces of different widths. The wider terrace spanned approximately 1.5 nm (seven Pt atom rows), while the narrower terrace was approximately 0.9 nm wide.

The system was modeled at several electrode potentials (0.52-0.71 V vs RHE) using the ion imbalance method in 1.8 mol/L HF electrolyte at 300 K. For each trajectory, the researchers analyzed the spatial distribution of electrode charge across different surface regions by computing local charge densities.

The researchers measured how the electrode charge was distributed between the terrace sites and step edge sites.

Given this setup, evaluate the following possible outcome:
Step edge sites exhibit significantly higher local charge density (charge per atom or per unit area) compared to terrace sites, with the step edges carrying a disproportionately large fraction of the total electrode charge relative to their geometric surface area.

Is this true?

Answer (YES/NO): NO